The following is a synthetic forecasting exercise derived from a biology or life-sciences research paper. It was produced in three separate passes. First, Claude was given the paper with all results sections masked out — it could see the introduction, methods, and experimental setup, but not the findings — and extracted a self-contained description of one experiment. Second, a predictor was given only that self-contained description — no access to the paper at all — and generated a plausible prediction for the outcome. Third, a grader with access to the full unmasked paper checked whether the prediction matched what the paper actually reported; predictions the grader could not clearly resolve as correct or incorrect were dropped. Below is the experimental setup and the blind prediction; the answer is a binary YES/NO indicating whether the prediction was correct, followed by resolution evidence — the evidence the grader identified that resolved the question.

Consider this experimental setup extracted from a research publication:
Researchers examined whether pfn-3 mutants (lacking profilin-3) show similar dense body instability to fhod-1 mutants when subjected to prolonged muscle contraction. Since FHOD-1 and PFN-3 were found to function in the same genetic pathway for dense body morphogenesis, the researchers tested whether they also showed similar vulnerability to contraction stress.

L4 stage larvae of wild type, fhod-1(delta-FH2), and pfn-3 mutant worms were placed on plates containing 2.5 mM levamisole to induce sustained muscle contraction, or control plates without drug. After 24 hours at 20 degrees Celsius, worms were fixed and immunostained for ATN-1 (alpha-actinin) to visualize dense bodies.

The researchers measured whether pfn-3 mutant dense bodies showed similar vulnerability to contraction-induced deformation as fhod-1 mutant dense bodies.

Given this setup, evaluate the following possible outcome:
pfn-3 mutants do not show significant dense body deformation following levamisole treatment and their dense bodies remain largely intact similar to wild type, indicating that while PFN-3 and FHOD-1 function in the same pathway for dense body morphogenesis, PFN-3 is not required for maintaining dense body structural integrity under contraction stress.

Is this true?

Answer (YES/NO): NO